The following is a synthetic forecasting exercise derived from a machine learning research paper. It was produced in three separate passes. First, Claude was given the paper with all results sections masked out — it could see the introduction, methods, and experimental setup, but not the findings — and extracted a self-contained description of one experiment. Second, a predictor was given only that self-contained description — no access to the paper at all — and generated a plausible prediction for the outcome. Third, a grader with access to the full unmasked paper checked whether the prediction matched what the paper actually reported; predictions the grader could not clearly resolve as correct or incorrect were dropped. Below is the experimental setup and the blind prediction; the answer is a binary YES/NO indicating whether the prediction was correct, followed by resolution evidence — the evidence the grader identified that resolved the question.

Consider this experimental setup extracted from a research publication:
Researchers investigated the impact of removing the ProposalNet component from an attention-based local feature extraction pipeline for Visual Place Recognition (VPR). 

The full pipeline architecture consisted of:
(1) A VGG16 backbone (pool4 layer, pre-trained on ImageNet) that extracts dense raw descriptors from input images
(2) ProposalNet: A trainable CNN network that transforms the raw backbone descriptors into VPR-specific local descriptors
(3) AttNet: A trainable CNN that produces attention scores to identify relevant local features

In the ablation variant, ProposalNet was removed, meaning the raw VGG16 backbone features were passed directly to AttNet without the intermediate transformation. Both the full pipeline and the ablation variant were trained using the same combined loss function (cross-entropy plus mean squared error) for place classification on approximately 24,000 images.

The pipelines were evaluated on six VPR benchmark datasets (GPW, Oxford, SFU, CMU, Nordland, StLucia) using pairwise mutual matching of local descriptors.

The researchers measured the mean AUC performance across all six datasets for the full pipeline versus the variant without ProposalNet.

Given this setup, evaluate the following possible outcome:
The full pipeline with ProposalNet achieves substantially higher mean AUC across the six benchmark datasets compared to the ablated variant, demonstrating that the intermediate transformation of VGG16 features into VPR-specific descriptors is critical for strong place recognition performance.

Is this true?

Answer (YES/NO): YES